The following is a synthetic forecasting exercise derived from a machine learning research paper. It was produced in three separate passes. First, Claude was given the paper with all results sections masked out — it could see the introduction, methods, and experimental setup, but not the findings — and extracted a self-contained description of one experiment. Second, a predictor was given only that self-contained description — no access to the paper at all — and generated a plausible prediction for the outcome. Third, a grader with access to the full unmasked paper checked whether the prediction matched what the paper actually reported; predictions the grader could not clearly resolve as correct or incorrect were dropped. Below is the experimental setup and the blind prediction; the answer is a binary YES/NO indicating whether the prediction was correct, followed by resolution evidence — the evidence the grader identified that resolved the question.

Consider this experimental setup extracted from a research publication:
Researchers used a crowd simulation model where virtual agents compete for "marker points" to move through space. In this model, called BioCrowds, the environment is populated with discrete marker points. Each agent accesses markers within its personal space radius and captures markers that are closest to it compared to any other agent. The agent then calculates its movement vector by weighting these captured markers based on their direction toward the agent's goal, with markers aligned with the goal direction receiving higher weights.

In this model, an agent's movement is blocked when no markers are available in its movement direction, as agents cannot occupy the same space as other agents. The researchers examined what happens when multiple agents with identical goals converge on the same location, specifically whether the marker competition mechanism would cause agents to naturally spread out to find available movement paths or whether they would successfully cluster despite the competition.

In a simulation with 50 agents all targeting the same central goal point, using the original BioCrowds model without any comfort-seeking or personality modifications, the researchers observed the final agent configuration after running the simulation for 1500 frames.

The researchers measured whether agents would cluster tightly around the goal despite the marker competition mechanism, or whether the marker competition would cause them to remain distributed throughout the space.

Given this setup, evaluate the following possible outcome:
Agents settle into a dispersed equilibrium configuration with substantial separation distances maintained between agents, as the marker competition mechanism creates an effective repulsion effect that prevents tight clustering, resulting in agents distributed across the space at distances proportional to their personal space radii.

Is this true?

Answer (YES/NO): NO